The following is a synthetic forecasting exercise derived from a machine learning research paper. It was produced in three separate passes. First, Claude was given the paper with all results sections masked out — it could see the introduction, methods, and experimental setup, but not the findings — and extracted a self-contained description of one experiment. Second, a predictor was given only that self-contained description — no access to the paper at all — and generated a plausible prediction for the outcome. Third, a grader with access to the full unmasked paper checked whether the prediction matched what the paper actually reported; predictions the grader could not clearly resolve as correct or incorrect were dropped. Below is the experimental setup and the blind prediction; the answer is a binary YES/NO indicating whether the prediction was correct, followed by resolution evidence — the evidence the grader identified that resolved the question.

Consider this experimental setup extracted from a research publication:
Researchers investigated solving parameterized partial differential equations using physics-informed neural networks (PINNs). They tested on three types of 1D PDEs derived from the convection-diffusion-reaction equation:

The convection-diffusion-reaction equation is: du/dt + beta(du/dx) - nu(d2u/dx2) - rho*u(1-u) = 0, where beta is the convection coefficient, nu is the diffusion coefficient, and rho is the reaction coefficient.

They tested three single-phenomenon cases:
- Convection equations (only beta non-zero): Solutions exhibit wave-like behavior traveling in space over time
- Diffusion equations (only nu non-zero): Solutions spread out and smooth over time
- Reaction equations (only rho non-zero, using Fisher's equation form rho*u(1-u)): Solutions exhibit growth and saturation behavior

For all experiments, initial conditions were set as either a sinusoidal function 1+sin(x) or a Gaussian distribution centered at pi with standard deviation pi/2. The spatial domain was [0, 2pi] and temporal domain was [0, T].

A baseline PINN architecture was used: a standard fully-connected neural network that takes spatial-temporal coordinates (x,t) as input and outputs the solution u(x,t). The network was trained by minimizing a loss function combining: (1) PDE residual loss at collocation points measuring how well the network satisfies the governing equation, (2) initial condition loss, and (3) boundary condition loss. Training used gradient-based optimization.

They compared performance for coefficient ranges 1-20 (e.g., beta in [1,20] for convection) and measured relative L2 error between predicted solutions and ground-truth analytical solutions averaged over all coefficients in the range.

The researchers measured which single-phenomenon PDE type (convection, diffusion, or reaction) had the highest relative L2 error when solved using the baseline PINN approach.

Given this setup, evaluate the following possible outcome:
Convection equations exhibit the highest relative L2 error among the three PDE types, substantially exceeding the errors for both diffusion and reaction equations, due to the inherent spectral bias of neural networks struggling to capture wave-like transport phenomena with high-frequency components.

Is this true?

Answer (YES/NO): NO